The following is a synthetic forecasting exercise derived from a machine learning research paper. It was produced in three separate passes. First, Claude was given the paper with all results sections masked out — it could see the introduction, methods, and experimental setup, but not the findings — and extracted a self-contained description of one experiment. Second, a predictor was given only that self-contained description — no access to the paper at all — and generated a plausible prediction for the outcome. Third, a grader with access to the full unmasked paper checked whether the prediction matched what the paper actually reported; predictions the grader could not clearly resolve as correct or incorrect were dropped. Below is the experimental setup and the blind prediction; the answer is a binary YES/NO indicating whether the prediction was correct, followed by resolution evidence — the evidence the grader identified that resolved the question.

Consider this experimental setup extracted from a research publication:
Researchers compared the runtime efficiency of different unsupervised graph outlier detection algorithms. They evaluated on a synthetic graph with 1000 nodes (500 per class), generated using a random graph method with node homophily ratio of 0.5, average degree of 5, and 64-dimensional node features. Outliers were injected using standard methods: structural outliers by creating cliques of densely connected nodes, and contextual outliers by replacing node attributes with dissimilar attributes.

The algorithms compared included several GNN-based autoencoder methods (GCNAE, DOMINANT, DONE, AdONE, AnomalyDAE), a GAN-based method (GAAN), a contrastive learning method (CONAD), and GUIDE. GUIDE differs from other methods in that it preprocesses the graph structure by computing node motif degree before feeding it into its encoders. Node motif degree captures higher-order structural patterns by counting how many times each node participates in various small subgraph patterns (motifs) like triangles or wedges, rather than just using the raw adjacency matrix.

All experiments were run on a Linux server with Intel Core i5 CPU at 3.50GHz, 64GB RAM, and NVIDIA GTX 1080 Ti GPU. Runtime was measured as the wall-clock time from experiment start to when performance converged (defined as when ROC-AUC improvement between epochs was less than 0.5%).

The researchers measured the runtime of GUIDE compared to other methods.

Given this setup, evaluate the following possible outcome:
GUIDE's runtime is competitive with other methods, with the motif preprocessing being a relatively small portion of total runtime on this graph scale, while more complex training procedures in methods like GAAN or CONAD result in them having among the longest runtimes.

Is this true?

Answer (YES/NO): NO